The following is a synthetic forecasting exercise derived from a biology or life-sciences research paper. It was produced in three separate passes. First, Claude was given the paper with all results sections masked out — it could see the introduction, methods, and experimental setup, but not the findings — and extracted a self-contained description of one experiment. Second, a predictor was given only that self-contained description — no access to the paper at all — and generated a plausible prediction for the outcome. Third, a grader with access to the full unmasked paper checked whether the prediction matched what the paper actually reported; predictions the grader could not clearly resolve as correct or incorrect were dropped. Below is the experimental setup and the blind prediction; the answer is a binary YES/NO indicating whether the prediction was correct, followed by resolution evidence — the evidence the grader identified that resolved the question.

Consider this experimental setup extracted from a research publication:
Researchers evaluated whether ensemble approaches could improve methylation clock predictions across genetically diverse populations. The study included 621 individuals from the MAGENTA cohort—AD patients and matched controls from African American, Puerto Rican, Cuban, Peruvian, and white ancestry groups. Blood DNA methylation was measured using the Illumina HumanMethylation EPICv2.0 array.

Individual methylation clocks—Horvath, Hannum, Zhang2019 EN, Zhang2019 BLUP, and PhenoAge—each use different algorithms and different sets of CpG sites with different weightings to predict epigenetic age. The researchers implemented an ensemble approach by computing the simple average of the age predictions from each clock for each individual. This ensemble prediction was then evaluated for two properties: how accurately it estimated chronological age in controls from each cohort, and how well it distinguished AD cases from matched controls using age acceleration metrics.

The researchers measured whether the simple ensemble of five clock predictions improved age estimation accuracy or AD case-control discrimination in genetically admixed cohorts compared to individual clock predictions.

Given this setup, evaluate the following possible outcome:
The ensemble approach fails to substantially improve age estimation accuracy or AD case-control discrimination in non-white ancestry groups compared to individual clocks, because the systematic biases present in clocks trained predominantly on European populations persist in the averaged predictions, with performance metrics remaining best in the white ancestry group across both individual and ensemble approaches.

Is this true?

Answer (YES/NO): NO